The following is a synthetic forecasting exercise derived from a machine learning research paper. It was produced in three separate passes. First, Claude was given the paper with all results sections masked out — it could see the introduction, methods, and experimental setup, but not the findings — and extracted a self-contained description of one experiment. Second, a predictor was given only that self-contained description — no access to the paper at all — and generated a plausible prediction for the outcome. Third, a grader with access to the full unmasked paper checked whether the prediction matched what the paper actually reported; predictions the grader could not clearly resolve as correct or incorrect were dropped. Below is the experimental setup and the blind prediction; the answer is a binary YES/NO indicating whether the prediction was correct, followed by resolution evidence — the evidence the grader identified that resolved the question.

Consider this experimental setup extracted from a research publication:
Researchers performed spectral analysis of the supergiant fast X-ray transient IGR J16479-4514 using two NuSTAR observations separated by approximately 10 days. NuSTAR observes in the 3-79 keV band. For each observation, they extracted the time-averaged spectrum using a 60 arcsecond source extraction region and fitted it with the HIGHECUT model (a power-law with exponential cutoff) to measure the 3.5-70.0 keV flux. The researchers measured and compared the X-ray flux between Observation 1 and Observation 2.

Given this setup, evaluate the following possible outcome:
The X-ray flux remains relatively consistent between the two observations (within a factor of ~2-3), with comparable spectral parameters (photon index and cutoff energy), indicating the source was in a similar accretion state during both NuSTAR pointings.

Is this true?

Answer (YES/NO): NO